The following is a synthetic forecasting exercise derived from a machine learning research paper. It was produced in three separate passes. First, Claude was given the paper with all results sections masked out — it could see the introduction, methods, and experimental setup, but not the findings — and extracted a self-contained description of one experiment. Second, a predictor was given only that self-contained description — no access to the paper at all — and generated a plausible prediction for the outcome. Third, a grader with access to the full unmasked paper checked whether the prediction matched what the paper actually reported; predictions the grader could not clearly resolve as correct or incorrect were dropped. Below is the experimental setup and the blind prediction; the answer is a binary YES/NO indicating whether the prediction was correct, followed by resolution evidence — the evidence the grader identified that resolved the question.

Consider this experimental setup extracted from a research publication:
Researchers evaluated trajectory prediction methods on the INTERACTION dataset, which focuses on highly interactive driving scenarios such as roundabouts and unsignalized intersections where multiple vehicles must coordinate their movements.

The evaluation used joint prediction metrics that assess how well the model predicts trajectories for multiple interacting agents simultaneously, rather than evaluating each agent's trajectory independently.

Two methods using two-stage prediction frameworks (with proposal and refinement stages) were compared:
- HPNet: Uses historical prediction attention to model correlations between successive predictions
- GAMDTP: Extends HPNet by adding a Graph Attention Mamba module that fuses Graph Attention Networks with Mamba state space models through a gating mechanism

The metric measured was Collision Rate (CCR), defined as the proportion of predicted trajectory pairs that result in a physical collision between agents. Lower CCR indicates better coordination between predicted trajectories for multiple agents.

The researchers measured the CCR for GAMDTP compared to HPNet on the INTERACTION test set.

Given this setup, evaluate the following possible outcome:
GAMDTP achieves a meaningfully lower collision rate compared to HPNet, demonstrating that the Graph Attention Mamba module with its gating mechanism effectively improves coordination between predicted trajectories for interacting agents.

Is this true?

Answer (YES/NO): NO